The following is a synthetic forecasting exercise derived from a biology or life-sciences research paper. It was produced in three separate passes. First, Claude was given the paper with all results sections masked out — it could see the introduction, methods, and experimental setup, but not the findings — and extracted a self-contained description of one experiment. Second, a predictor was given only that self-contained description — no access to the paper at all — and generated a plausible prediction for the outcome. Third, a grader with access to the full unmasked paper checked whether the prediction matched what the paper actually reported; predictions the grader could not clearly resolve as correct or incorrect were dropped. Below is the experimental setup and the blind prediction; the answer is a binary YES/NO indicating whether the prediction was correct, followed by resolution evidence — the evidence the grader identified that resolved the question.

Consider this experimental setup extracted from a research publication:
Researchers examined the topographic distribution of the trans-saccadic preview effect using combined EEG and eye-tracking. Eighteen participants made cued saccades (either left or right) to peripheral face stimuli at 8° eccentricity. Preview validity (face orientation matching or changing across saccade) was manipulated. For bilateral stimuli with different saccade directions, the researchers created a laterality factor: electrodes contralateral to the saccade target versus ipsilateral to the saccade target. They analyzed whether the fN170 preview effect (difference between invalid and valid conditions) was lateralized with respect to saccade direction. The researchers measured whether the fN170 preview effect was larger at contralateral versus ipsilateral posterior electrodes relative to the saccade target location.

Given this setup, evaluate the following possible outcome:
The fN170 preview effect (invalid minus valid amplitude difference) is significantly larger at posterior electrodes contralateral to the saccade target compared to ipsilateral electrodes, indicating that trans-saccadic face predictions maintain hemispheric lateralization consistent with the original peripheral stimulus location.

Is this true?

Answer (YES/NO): NO